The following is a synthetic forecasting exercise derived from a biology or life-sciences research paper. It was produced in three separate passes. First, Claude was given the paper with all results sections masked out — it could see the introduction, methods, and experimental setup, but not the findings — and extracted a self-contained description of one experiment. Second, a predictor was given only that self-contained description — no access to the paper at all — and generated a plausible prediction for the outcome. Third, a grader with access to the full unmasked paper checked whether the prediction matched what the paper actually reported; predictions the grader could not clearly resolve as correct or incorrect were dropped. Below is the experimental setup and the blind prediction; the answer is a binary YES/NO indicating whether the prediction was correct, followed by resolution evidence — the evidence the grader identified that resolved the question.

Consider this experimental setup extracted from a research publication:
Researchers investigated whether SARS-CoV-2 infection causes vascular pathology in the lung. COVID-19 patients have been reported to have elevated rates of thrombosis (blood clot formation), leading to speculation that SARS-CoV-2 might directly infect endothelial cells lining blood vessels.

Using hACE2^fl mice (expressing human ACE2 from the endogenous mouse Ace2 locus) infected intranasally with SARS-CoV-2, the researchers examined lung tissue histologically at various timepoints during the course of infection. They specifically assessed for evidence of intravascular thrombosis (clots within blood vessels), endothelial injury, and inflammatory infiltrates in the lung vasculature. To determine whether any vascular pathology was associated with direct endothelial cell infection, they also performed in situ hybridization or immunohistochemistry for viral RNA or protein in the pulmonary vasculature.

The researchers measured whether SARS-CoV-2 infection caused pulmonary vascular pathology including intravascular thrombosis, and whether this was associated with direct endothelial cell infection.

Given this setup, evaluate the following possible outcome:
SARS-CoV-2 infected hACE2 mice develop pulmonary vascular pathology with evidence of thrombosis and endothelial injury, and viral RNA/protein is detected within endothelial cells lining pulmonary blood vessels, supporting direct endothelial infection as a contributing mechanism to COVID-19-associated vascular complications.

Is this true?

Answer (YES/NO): NO